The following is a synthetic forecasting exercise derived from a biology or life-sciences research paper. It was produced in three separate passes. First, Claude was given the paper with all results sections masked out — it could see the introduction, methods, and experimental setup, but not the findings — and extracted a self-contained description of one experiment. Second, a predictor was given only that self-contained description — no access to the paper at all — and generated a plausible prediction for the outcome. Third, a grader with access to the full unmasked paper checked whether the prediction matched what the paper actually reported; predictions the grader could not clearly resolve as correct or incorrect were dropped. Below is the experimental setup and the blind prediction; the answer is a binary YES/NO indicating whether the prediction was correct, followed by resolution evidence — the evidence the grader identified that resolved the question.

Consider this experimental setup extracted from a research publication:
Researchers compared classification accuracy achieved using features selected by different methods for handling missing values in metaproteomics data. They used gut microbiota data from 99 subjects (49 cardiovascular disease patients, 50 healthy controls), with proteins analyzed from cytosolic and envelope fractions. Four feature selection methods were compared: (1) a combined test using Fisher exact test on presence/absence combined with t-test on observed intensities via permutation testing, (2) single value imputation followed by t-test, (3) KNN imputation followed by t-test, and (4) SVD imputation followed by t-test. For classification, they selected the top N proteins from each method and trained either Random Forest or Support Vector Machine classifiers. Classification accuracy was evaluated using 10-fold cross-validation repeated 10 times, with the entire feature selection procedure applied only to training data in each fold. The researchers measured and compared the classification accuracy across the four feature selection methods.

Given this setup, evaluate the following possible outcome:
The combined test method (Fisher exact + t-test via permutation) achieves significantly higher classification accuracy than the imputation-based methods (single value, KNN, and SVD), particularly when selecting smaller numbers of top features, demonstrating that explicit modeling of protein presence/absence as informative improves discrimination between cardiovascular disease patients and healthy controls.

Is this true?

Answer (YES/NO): NO